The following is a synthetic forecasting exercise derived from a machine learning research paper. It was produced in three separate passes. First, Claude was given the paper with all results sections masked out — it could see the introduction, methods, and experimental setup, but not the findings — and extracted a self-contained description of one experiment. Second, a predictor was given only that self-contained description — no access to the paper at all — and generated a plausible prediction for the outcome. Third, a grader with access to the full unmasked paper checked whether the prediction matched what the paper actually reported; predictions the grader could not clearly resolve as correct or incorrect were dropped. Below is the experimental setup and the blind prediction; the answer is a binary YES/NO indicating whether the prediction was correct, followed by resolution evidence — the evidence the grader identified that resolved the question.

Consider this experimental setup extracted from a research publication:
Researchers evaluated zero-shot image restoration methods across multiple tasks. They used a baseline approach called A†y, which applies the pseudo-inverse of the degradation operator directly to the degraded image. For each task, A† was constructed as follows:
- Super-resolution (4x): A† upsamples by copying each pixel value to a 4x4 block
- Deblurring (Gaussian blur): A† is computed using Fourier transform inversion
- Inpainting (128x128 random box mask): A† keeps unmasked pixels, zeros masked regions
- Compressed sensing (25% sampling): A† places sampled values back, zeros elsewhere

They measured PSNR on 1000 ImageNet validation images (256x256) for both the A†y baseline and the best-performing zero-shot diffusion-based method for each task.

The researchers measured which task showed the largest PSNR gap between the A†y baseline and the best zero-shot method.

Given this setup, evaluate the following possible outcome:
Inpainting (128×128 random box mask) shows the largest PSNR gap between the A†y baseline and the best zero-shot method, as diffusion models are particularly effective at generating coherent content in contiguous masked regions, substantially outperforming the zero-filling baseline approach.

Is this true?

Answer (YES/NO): NO